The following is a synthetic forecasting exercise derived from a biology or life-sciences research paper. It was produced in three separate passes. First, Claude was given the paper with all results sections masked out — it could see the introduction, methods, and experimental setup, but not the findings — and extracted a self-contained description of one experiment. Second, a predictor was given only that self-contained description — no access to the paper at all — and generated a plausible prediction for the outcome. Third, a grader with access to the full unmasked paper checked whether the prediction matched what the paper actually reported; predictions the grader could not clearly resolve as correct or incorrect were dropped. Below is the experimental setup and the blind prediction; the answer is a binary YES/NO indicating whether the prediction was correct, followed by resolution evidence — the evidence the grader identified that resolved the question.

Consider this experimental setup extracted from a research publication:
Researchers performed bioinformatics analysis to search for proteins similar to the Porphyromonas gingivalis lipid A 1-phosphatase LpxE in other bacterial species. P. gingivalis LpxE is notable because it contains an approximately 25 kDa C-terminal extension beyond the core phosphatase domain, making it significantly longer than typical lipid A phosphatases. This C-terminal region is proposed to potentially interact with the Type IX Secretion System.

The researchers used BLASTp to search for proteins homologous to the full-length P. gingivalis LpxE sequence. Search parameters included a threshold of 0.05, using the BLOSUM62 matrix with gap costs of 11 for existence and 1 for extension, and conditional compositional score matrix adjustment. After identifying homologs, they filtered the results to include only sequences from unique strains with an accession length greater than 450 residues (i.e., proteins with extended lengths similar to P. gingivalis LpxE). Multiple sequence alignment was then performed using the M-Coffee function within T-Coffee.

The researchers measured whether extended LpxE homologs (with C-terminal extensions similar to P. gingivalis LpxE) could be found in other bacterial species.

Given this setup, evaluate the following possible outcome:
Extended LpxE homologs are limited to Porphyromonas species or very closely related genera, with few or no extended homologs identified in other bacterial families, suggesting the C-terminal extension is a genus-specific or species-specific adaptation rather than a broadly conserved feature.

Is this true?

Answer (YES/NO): NO